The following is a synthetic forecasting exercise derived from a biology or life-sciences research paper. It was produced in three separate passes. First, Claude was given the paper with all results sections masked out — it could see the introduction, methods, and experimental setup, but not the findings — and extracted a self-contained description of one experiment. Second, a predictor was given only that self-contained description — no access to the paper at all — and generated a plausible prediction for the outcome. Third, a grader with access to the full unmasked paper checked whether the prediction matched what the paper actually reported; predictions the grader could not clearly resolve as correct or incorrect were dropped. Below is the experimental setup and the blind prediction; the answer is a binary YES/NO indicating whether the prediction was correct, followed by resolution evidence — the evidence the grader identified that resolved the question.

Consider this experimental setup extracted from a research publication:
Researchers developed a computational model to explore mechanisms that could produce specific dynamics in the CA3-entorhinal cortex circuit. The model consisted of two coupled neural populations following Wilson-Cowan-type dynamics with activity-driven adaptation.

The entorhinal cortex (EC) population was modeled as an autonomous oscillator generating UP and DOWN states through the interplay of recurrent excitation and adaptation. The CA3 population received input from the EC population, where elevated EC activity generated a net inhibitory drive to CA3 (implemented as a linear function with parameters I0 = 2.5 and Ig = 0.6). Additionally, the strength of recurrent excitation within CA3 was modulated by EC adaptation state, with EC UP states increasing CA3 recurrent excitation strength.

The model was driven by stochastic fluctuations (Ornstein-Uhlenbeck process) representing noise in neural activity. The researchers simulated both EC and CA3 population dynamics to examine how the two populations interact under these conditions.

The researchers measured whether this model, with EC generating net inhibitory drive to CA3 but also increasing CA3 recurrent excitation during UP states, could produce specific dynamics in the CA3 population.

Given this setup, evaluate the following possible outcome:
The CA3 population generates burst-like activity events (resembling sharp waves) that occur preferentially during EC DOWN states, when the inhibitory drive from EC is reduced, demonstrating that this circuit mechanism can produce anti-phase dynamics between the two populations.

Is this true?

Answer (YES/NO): NO